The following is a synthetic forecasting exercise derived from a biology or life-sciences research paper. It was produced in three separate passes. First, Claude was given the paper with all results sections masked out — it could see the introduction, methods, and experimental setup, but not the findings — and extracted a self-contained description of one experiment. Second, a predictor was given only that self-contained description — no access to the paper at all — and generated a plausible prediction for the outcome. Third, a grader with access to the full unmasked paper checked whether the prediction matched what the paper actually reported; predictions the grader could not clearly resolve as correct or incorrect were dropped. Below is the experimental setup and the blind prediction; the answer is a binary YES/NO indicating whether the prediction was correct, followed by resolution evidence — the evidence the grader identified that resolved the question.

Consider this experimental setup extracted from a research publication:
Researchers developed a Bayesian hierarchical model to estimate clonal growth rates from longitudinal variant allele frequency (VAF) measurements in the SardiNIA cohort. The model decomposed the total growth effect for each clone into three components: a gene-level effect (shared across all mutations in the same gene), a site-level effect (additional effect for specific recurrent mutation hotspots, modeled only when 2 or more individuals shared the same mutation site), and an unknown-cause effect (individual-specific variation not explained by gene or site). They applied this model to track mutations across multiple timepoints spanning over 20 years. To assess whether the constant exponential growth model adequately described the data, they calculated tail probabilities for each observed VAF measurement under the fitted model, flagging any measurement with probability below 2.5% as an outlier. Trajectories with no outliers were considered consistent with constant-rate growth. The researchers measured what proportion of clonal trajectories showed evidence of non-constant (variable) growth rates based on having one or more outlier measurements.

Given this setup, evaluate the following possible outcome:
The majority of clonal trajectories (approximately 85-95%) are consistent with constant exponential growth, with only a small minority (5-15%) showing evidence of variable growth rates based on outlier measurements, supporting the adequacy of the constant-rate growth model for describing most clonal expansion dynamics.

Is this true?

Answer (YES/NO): YES